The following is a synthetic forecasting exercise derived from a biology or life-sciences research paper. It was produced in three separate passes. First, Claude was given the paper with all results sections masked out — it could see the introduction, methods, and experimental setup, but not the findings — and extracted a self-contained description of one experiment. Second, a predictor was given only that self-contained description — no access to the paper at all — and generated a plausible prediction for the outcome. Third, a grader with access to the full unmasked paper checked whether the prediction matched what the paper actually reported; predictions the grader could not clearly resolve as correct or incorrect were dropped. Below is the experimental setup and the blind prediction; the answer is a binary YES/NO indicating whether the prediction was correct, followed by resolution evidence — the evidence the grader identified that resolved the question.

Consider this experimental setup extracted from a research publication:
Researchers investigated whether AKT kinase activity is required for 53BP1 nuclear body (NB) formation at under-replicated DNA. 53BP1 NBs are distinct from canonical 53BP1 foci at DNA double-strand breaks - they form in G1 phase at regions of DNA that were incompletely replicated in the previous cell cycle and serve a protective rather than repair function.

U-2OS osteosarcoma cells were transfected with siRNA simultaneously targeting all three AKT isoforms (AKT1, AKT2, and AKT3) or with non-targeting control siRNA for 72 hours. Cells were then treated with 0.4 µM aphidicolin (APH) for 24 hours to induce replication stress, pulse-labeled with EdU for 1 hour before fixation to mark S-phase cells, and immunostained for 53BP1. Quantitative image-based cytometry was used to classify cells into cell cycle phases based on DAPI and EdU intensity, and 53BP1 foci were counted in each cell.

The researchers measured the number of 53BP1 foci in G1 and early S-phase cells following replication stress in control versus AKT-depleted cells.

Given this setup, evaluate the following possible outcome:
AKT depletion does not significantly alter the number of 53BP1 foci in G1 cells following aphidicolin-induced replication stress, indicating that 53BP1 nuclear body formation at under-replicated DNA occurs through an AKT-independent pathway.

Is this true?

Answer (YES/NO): NO